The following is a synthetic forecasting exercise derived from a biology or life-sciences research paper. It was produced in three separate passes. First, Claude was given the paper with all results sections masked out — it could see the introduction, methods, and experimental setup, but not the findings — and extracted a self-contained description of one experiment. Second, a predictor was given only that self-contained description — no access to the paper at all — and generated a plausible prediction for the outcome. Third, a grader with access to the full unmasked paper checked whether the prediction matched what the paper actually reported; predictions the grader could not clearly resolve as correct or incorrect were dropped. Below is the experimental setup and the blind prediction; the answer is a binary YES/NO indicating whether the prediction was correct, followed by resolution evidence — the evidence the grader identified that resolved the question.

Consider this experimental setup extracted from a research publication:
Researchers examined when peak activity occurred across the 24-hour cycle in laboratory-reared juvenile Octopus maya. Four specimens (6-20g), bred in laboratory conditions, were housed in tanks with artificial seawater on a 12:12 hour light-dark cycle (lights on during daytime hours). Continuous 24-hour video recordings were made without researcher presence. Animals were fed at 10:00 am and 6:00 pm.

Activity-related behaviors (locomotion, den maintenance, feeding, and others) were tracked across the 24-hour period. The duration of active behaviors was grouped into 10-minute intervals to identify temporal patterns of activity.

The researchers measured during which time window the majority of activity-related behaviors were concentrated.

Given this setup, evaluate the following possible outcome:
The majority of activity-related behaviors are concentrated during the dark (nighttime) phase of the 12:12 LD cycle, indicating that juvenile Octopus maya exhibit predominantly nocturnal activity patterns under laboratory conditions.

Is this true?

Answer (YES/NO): NO